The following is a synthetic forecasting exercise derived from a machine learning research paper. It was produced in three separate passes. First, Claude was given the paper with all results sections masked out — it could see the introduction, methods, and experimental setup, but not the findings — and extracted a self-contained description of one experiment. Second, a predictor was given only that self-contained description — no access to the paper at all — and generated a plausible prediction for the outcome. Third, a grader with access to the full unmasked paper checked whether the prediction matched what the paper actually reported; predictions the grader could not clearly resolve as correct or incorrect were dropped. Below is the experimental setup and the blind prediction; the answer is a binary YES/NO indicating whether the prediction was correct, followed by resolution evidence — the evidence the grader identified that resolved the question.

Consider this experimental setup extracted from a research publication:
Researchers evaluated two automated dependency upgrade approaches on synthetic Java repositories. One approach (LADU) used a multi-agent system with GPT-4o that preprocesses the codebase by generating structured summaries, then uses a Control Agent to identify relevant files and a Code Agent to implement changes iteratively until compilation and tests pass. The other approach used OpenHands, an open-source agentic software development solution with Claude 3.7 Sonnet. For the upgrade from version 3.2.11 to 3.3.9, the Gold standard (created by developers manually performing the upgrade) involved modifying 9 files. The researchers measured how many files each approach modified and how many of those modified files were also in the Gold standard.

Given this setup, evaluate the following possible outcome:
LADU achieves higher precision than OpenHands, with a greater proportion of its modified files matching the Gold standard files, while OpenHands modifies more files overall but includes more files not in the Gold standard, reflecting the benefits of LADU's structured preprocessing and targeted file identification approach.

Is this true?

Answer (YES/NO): YES